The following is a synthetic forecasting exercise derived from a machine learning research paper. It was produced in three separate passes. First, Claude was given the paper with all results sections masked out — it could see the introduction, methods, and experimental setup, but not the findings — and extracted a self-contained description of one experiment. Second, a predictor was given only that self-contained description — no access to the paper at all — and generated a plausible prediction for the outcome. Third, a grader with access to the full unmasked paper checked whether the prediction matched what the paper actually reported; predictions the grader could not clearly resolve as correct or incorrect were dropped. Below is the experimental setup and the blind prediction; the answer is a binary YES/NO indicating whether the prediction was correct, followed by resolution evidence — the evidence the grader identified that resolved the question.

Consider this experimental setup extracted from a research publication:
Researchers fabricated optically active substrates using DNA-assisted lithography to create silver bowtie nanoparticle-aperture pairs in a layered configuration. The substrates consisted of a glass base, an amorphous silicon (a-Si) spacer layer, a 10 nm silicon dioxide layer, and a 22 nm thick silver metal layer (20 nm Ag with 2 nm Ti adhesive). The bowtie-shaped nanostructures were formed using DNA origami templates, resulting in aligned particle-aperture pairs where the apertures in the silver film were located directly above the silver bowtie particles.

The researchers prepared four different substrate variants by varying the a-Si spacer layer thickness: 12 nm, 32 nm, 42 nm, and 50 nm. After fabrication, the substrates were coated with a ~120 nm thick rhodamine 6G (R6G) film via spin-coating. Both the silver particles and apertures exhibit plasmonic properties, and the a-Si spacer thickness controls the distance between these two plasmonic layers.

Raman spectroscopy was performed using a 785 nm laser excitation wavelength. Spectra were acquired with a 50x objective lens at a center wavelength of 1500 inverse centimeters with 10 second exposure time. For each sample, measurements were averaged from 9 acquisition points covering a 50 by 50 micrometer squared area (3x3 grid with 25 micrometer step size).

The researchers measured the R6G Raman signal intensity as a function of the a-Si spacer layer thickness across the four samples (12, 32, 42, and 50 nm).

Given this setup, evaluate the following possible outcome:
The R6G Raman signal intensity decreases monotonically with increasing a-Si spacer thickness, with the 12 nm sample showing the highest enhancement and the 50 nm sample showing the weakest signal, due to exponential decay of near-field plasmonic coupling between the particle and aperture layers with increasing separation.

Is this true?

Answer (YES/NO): NO